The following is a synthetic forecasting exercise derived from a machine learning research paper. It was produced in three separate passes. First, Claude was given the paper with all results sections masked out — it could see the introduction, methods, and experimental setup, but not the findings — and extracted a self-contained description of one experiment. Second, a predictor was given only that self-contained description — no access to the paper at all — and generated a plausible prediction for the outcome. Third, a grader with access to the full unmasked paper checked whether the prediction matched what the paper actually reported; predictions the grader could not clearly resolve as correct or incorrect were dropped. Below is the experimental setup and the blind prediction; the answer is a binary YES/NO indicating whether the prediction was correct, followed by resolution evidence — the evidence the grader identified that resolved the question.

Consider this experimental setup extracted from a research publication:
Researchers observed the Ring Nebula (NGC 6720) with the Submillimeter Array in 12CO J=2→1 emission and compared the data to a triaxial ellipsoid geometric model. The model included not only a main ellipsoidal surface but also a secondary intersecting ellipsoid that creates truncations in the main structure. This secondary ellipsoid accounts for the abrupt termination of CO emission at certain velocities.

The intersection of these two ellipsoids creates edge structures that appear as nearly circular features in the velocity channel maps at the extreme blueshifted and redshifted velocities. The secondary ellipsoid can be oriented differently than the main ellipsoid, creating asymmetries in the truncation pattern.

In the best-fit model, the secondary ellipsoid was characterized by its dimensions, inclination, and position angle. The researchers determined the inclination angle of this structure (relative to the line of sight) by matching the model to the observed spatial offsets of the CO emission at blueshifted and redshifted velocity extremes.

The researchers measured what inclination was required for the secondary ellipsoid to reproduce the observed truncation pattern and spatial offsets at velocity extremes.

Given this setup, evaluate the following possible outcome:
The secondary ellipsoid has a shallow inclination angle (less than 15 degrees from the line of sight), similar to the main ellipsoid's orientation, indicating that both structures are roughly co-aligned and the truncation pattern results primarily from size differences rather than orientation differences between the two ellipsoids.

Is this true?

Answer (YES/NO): NO